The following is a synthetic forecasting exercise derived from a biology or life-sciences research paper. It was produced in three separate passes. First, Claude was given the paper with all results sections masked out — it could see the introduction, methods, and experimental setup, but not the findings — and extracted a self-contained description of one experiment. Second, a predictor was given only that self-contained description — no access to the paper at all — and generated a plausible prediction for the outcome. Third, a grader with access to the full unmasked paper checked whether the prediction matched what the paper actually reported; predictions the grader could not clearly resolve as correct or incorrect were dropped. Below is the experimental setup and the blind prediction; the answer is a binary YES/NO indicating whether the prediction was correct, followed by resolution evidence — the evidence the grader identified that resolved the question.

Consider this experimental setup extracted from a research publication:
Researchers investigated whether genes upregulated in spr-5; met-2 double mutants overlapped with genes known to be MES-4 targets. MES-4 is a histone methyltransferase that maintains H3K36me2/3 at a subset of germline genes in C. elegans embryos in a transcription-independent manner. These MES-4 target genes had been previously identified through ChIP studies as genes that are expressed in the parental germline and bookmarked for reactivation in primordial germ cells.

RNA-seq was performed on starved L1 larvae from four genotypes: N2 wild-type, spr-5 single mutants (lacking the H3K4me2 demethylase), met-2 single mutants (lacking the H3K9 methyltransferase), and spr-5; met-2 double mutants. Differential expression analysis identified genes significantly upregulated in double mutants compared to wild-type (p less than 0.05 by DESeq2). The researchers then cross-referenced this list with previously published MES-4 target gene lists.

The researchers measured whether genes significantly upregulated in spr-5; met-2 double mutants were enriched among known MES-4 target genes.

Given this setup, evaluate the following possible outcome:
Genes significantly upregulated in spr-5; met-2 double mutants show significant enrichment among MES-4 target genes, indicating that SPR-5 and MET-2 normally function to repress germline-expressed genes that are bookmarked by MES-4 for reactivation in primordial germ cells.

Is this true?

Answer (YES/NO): YES